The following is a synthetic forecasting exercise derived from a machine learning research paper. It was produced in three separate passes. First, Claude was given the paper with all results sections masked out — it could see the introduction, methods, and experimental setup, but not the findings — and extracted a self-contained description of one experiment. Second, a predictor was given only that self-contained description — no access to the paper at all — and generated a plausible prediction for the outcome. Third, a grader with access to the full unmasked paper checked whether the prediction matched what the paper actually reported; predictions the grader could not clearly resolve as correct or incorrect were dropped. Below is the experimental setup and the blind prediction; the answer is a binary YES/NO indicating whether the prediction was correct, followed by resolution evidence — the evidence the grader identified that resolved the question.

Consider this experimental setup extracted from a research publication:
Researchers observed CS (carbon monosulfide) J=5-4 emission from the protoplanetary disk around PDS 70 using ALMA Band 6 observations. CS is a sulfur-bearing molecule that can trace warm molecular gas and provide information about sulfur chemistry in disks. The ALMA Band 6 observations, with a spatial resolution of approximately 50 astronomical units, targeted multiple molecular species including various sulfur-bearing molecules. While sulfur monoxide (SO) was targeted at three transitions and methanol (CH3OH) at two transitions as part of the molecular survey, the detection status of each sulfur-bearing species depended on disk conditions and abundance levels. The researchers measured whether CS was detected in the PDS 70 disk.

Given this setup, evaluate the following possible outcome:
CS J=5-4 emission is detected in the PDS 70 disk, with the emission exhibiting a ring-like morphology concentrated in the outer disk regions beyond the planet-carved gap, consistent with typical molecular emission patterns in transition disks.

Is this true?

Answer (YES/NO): YES